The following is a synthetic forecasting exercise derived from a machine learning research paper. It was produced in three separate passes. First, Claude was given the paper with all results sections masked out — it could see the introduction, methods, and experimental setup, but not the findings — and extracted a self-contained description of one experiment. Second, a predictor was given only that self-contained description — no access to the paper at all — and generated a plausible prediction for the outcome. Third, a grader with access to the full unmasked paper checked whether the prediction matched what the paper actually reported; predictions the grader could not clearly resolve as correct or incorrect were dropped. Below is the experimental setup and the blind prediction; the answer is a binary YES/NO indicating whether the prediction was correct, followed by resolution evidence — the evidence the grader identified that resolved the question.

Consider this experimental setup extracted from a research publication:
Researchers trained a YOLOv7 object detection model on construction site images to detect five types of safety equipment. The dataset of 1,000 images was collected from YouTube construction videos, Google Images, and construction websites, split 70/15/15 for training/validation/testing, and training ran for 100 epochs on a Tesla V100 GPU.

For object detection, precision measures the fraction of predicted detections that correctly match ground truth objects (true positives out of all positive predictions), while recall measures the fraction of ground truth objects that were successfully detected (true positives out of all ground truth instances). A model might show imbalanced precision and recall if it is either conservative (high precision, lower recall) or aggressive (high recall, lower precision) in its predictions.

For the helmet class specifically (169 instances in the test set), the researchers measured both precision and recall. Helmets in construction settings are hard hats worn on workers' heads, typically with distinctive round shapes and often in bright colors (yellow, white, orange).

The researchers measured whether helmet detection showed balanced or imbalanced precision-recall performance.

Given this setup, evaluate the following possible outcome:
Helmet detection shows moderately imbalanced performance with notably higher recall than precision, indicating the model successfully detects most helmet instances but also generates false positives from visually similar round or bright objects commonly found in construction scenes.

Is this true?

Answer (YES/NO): NO